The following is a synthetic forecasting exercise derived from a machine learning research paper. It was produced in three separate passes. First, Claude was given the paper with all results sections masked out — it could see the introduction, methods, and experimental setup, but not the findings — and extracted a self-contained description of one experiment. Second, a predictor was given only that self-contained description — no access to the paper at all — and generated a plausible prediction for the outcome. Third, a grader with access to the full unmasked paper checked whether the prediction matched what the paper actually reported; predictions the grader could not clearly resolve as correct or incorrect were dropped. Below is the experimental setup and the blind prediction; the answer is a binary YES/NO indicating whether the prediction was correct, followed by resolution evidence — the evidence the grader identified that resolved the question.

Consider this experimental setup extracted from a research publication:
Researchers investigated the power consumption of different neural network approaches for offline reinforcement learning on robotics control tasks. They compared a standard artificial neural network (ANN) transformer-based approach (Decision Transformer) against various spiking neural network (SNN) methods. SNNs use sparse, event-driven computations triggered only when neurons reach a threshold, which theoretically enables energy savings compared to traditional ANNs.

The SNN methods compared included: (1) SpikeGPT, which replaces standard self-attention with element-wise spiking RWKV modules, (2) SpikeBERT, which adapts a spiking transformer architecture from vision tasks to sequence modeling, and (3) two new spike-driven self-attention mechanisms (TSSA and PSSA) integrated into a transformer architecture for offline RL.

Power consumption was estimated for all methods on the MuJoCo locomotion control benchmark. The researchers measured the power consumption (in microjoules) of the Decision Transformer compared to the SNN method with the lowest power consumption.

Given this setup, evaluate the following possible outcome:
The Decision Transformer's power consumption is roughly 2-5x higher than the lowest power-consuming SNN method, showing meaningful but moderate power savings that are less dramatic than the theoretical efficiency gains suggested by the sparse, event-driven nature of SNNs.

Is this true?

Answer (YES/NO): NO